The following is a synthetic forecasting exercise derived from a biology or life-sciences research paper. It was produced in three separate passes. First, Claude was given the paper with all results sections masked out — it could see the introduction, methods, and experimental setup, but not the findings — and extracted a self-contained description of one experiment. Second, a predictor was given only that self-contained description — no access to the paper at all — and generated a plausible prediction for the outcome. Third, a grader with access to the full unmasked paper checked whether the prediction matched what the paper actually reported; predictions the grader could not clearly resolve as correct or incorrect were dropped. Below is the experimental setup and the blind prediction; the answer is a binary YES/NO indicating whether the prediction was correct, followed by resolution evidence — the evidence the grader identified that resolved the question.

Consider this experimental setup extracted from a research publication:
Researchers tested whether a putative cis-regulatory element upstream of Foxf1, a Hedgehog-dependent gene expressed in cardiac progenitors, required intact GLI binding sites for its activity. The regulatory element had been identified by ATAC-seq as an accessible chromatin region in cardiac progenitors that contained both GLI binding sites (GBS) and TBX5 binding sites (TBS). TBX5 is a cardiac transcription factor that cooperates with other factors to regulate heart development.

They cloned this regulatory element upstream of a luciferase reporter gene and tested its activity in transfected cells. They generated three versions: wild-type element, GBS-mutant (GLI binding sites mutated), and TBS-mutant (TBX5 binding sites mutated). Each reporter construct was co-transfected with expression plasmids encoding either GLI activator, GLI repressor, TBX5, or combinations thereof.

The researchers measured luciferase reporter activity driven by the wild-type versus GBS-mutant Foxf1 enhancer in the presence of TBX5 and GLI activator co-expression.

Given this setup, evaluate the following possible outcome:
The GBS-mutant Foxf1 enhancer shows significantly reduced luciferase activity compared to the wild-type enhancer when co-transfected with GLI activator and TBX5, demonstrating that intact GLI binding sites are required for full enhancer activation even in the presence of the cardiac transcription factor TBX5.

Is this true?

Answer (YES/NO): YES